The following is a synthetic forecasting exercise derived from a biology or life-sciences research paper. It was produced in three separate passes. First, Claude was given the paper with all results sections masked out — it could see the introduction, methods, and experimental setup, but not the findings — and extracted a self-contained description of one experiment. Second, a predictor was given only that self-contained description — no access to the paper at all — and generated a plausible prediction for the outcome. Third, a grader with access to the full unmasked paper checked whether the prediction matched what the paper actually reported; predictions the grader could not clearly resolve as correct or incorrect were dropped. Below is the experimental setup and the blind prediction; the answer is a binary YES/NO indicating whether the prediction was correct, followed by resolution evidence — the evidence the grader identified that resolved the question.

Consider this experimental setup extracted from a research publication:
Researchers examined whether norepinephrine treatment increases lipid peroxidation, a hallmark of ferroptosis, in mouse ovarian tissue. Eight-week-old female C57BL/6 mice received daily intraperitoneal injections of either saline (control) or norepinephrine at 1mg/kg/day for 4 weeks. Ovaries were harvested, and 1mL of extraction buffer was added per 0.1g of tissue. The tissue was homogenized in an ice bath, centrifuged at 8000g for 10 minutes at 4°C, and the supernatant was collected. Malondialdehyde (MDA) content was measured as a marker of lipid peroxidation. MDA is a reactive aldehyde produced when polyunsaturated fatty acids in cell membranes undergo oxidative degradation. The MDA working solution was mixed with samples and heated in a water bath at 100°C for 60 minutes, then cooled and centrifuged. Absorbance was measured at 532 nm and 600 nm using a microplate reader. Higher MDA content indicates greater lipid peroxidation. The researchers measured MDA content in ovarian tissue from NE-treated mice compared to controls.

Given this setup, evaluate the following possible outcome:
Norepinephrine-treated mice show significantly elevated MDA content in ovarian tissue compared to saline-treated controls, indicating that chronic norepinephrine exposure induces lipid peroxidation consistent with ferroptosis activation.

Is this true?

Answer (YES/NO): YES